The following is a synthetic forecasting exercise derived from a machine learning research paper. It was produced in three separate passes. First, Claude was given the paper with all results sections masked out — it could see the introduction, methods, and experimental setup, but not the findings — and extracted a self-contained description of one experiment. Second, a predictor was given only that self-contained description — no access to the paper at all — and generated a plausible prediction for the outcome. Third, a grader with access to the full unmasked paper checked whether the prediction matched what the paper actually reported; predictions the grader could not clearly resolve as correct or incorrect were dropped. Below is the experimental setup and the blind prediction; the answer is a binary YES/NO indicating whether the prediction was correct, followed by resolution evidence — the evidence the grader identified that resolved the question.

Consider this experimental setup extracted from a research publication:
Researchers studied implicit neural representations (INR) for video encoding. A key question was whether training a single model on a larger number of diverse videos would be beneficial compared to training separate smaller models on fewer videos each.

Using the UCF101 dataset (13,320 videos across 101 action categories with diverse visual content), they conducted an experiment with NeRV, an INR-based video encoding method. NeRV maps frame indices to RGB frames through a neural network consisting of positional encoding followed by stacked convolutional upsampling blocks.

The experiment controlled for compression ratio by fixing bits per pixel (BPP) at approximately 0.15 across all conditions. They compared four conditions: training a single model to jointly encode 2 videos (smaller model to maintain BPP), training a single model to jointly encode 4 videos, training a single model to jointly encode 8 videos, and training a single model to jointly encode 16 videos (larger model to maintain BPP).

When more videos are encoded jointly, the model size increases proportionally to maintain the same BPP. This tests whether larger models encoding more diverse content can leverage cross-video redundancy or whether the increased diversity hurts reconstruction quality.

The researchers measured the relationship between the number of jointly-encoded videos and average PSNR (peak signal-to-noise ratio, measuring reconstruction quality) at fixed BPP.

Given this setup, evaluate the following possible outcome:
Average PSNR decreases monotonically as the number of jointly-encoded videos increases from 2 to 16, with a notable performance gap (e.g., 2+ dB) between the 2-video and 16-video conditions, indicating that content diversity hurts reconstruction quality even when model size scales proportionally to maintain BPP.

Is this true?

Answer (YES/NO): NO